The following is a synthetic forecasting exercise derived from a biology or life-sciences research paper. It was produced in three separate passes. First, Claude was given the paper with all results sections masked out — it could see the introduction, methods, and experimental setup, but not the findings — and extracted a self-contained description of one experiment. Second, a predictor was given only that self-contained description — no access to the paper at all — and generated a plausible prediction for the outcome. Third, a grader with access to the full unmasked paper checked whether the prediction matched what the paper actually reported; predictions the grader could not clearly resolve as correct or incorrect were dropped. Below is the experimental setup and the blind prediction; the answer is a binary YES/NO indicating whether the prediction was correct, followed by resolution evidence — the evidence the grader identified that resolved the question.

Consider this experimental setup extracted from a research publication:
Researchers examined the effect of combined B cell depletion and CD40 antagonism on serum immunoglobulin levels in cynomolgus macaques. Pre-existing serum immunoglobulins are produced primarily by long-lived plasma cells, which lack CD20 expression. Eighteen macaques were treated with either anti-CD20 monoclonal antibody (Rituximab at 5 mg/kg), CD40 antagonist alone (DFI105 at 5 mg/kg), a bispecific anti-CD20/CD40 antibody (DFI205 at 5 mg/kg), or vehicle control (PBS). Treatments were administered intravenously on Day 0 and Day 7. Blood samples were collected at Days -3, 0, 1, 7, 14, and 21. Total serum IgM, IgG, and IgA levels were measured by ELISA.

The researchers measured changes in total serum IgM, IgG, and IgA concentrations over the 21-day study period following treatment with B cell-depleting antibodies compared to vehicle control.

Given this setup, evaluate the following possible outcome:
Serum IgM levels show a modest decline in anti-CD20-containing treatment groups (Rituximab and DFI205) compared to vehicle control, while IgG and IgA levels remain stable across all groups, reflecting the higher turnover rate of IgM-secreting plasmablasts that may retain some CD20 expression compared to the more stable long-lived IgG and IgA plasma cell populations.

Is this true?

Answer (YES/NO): NO